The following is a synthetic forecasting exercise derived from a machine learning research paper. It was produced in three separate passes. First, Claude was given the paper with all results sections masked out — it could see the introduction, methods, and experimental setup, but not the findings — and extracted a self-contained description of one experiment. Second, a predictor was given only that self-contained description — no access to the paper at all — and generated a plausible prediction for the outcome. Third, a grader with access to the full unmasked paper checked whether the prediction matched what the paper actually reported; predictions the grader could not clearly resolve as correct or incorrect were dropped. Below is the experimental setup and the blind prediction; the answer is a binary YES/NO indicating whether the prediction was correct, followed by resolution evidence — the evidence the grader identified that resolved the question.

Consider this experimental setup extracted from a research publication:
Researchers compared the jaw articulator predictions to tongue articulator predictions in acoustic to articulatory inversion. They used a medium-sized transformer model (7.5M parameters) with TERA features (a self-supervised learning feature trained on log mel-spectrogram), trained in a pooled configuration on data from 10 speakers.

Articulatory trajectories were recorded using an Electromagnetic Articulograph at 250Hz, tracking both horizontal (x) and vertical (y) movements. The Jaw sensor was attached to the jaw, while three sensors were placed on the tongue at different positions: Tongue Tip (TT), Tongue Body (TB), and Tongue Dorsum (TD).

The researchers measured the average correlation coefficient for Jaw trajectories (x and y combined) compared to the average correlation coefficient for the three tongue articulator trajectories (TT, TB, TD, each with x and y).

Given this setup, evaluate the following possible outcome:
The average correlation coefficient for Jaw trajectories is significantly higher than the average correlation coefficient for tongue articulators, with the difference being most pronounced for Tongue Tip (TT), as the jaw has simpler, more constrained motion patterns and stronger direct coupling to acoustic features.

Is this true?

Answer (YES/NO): NO